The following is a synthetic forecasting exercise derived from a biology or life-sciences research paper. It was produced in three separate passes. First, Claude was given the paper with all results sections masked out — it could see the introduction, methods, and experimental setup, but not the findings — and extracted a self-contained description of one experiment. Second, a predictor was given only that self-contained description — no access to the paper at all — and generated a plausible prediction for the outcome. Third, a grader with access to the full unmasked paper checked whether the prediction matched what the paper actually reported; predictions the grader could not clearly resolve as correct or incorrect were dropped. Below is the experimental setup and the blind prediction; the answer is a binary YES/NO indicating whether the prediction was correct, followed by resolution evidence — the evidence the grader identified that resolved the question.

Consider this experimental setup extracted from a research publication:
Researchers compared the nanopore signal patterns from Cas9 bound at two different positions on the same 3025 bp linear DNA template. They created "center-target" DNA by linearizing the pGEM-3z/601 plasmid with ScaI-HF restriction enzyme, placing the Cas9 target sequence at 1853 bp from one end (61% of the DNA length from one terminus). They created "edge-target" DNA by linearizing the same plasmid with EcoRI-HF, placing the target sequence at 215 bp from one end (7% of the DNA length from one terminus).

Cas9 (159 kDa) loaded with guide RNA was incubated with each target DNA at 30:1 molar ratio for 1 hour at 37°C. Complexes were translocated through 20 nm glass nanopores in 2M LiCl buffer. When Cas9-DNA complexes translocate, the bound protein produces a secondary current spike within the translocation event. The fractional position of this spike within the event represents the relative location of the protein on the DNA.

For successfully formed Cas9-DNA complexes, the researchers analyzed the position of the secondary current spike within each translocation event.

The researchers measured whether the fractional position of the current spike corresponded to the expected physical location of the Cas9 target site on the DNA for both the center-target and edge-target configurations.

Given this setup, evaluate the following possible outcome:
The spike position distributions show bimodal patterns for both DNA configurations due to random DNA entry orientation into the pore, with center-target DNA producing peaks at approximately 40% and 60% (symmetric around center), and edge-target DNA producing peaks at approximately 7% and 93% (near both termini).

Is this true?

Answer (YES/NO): NO